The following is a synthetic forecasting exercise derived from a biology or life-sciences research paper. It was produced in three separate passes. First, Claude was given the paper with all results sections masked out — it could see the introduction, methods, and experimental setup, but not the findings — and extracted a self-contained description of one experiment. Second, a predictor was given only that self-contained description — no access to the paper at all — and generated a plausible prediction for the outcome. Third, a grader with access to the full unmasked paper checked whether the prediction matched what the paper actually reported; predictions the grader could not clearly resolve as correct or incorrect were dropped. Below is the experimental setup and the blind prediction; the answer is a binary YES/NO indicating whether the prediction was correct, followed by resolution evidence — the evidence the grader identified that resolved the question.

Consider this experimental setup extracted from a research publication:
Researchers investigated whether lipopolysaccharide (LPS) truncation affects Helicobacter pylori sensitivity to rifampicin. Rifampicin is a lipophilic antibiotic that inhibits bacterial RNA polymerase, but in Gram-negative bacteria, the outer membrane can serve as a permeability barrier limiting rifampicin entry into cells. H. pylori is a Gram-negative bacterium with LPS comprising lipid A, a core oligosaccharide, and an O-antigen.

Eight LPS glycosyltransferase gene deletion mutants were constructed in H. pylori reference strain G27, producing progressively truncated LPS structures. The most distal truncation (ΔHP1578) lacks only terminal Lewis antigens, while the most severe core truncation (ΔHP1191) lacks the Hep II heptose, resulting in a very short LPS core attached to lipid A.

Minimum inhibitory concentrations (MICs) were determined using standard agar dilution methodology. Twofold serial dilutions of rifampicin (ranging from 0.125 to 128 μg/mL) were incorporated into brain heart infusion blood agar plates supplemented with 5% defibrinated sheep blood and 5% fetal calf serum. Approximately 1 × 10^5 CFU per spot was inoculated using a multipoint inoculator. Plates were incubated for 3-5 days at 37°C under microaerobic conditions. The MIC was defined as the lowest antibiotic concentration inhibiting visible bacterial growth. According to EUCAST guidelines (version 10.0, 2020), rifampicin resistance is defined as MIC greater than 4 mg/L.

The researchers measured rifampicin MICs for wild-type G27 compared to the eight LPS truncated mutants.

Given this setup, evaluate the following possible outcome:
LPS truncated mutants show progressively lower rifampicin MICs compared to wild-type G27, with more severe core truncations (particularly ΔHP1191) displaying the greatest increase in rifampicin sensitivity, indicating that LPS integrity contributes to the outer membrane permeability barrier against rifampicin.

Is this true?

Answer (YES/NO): NO